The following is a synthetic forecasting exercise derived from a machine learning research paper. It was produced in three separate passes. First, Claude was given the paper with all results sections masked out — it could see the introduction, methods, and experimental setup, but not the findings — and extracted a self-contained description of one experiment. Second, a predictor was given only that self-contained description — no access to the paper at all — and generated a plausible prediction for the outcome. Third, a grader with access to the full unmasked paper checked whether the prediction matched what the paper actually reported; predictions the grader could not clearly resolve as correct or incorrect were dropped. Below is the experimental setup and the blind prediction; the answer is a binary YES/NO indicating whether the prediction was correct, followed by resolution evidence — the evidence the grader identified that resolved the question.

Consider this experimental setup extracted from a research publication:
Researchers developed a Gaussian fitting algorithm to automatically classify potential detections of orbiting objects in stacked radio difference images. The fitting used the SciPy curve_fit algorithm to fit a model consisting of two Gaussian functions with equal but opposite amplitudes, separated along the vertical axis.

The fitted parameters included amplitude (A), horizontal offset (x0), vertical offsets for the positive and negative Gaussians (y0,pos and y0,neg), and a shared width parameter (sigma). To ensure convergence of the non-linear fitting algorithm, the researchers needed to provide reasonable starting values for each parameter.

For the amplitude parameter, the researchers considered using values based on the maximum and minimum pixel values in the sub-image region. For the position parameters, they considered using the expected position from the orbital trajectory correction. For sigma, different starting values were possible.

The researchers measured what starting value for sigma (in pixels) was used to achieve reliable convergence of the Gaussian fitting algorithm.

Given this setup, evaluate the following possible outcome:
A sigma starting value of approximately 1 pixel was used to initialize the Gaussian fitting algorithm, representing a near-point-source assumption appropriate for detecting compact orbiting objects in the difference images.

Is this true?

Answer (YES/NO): YES